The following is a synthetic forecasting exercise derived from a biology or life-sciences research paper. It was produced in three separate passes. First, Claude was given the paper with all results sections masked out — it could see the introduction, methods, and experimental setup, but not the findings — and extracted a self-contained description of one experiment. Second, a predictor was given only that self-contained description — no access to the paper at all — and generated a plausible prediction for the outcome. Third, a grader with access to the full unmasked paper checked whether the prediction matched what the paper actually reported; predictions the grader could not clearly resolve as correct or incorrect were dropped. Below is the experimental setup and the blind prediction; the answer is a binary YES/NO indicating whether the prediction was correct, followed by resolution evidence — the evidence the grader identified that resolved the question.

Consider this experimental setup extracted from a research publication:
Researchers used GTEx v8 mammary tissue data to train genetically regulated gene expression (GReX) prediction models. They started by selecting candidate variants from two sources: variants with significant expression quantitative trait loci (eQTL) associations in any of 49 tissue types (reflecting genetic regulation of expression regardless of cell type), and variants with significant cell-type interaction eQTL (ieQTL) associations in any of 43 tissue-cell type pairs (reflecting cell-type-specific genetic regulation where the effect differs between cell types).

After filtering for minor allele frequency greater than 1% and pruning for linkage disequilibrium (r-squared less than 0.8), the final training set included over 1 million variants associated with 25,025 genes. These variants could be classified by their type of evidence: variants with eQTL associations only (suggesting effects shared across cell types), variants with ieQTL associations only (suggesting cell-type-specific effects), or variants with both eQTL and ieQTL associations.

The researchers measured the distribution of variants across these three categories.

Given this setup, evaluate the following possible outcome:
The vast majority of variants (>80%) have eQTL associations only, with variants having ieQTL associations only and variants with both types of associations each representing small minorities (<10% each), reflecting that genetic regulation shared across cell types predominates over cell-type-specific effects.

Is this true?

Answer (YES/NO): NO